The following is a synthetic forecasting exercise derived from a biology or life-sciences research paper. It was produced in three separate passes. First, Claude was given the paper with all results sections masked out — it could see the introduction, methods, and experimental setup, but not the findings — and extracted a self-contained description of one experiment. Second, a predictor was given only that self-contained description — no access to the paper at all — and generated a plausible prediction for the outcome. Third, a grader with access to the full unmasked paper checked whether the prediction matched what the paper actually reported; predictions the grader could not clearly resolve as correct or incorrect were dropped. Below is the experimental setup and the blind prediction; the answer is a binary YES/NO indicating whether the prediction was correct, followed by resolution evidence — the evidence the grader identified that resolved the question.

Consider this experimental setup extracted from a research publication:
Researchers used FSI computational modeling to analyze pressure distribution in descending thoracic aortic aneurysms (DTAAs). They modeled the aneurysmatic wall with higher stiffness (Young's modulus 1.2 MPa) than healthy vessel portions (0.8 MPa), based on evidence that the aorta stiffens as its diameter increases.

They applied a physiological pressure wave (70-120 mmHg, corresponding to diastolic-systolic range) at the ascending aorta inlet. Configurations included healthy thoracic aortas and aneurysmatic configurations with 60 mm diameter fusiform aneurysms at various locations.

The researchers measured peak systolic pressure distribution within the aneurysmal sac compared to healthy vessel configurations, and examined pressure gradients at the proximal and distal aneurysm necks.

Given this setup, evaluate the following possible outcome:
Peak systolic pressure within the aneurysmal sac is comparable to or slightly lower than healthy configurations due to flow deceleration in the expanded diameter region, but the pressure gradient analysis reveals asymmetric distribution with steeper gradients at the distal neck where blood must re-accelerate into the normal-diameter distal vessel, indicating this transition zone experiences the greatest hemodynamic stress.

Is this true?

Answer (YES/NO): NO